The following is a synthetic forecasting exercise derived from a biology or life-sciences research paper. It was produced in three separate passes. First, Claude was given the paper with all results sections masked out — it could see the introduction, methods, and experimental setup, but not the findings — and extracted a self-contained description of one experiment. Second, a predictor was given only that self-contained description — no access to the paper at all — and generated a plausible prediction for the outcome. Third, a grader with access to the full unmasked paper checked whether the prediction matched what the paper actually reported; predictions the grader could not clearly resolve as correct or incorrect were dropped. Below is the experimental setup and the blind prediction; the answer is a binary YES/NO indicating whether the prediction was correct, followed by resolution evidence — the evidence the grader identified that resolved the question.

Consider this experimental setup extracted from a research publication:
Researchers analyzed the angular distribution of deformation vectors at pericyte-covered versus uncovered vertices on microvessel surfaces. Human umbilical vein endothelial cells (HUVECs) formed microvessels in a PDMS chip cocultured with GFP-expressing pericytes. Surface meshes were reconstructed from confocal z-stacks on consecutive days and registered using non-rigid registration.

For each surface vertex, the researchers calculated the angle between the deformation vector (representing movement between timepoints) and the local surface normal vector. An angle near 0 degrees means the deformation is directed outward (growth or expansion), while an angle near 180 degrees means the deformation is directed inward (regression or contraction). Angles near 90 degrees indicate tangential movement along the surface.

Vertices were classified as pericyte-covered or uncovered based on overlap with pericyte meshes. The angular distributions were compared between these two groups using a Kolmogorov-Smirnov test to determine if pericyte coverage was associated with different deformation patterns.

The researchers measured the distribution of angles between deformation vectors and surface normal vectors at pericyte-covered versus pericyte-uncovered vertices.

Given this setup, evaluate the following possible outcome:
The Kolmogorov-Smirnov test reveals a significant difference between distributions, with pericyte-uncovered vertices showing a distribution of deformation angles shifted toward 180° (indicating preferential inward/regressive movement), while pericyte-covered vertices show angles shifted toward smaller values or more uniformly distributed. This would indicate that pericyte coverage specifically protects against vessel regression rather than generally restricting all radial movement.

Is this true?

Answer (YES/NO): YES